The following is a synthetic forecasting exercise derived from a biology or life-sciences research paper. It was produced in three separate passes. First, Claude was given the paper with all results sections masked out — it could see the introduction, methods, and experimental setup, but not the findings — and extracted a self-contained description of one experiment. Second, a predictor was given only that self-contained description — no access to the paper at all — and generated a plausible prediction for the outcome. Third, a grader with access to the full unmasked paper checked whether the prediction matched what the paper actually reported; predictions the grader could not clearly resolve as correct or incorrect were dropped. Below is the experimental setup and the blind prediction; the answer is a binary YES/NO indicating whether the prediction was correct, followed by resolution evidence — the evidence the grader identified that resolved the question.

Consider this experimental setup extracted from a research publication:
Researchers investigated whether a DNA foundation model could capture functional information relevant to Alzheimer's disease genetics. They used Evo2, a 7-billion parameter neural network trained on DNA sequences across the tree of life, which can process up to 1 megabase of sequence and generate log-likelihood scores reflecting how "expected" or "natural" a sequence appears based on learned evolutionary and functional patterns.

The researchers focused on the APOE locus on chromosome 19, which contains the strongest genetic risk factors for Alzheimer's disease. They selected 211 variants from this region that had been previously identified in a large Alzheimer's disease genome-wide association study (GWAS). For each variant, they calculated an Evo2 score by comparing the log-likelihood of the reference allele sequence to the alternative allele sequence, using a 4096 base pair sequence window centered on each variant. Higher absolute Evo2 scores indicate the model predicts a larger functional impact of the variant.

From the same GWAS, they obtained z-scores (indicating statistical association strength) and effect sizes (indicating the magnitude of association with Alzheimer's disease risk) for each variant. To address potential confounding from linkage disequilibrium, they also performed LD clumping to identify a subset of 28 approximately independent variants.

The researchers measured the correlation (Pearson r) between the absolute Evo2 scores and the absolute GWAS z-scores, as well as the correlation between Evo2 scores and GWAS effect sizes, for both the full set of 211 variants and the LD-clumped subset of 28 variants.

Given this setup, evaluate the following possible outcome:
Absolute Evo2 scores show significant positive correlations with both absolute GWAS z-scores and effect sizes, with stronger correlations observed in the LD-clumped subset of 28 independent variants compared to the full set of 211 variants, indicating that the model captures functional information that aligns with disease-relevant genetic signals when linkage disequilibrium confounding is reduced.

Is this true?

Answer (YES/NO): YES